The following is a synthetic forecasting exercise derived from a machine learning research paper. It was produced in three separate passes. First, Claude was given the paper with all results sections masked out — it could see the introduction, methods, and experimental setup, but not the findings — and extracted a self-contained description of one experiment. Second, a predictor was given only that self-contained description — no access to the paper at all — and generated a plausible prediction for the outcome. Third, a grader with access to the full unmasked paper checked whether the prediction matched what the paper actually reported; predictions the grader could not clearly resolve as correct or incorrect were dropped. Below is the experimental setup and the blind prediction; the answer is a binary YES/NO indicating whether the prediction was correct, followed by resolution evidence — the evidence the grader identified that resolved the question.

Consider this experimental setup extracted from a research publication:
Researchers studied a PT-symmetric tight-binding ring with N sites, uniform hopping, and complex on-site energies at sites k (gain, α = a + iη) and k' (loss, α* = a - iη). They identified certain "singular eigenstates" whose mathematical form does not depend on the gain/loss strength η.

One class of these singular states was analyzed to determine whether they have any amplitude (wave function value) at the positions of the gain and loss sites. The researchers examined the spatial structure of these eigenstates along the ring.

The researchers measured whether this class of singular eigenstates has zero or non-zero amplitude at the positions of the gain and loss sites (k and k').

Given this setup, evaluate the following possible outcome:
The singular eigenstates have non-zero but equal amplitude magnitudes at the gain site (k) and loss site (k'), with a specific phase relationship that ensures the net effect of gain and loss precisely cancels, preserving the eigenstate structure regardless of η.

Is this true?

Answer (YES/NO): NO